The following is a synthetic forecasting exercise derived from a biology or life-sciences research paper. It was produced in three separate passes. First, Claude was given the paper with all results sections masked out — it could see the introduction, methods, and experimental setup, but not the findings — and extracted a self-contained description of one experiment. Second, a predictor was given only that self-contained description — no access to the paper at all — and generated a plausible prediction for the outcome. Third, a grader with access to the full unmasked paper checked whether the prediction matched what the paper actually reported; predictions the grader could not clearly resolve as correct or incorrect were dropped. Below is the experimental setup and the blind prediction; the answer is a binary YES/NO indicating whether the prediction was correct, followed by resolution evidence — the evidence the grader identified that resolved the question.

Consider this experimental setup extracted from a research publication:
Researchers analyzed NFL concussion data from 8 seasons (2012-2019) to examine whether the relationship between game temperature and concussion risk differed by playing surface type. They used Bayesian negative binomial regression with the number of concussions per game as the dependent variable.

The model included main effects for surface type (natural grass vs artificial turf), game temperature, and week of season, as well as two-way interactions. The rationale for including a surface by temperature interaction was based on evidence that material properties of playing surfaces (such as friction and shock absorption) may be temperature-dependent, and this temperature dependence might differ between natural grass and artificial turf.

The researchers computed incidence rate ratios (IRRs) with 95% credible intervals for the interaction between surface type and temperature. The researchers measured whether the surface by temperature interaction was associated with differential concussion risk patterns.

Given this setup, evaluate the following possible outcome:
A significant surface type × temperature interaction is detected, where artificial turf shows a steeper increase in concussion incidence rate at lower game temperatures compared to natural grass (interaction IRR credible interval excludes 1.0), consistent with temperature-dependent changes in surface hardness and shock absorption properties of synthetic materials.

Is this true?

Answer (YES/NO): NO